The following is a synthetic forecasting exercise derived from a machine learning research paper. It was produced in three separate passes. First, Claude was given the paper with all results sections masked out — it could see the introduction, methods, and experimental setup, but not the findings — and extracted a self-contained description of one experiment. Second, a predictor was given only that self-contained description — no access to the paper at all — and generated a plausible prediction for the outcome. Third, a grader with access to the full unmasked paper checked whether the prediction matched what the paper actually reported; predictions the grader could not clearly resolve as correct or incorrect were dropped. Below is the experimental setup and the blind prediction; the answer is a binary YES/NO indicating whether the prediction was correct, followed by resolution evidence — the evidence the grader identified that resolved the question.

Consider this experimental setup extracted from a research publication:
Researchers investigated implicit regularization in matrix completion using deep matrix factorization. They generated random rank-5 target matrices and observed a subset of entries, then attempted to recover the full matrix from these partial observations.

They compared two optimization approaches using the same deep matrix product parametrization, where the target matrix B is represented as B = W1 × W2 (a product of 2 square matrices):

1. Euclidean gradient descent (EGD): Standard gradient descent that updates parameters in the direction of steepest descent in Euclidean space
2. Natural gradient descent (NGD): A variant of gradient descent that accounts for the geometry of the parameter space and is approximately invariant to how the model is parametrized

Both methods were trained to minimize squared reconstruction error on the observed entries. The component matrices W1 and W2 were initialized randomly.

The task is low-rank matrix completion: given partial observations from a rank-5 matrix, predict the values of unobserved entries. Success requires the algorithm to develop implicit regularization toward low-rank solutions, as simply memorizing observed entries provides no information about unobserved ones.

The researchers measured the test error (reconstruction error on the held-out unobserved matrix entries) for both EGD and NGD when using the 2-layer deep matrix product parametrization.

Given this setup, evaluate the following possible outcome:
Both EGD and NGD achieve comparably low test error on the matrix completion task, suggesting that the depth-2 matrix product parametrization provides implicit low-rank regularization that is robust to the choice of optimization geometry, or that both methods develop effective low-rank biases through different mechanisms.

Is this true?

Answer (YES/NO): NO